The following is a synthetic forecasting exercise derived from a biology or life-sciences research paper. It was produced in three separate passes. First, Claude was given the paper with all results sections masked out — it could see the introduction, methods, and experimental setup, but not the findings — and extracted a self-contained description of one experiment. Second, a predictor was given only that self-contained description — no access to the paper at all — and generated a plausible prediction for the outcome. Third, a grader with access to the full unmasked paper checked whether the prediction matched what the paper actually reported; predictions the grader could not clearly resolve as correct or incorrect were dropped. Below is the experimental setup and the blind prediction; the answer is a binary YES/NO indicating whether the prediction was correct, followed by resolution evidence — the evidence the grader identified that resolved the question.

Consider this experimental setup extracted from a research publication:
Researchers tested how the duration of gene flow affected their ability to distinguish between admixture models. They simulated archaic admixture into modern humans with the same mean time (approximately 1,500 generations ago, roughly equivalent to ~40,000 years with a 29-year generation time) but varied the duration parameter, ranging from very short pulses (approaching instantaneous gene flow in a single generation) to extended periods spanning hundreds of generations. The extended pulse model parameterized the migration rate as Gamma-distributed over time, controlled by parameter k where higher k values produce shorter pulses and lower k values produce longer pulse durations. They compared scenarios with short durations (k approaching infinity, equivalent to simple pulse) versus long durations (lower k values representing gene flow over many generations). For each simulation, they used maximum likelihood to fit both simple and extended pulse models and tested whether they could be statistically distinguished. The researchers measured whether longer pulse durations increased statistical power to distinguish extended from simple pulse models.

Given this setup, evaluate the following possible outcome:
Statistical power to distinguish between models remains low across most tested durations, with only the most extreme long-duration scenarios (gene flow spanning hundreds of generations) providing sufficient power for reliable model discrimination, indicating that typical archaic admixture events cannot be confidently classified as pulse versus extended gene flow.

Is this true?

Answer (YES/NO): NO